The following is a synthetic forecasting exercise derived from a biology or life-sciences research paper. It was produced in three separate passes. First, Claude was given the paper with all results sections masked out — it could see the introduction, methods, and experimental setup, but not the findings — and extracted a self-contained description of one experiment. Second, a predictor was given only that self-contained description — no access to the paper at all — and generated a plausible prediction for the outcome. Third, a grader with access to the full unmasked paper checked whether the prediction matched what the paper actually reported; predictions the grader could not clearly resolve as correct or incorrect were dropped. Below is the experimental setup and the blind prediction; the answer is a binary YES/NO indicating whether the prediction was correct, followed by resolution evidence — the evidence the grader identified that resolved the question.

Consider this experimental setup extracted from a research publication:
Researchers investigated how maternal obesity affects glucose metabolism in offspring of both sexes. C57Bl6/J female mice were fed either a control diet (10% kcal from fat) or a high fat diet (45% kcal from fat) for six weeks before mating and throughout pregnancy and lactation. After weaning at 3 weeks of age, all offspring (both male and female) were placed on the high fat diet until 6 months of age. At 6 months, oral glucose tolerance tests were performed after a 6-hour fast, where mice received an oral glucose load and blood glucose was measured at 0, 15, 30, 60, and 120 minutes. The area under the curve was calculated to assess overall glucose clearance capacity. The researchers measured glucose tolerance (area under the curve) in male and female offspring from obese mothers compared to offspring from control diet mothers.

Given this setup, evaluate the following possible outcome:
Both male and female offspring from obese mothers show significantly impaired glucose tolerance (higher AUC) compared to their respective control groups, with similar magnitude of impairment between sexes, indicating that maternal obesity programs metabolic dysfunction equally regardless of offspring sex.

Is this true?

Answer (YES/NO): NO